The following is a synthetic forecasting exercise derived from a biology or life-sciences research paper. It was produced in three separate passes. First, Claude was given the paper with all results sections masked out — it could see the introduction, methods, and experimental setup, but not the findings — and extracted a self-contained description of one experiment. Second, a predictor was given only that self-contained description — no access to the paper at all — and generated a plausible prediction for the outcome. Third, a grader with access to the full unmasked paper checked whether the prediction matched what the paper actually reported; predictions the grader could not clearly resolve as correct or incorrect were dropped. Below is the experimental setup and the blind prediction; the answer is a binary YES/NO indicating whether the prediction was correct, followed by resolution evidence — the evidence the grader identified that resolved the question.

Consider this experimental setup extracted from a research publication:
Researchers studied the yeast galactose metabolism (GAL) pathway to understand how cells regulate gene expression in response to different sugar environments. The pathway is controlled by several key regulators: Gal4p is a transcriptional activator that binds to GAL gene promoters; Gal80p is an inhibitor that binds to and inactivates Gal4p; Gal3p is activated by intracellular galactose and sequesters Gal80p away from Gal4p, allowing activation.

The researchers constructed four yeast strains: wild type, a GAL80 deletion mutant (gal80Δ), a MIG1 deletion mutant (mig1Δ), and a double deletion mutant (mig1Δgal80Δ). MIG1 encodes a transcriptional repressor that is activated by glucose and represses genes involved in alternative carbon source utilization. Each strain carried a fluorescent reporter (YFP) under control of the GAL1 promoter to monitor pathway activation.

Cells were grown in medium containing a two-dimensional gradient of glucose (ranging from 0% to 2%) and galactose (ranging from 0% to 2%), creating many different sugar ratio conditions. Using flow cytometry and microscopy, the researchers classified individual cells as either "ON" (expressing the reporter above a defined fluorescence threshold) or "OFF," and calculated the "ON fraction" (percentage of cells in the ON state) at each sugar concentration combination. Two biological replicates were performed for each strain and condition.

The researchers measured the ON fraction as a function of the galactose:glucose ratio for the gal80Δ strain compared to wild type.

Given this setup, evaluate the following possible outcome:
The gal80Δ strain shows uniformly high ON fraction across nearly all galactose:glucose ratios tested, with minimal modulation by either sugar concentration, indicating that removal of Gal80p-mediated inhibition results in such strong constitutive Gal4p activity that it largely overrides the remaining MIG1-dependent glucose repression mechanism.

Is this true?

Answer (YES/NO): YES